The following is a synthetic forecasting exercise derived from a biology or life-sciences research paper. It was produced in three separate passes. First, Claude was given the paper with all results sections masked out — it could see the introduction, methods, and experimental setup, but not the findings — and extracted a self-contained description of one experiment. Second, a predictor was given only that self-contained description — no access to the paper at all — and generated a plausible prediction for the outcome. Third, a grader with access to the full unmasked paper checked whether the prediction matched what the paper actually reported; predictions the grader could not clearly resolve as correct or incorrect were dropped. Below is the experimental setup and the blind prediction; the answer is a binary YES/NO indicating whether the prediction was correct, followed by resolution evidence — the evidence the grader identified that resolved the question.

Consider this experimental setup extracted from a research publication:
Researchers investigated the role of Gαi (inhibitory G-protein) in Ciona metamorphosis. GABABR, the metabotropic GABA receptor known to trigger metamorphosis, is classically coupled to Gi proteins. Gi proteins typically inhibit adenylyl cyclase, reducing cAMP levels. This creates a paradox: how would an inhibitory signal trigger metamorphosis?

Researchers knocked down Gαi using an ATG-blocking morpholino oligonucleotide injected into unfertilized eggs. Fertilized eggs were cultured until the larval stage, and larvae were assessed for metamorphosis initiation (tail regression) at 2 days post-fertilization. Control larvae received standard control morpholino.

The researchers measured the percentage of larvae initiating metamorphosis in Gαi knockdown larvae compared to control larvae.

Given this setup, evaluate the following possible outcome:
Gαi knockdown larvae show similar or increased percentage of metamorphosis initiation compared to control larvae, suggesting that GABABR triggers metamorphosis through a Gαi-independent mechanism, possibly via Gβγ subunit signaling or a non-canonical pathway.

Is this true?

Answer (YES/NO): NO